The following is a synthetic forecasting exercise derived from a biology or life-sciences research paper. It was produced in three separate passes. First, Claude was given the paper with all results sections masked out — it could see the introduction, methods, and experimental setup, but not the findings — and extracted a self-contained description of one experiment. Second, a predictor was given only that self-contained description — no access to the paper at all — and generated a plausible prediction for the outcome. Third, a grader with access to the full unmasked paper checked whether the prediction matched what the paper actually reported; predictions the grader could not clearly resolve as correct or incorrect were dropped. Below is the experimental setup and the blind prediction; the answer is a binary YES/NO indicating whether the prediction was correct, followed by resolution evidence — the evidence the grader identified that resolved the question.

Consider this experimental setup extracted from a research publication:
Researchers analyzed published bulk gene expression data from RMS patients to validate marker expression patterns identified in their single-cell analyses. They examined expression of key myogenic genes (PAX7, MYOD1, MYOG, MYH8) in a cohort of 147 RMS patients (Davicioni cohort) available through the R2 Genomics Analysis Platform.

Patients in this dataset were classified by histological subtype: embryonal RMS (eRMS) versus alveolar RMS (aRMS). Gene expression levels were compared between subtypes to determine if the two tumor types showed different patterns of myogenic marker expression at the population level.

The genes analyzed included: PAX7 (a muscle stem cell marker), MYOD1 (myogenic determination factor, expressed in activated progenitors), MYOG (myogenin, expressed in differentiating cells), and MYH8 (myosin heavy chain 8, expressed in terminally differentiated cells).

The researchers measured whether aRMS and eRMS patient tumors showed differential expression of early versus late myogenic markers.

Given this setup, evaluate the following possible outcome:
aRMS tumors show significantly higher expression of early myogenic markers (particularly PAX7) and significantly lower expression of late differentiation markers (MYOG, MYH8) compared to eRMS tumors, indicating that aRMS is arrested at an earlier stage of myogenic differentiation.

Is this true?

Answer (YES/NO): NO